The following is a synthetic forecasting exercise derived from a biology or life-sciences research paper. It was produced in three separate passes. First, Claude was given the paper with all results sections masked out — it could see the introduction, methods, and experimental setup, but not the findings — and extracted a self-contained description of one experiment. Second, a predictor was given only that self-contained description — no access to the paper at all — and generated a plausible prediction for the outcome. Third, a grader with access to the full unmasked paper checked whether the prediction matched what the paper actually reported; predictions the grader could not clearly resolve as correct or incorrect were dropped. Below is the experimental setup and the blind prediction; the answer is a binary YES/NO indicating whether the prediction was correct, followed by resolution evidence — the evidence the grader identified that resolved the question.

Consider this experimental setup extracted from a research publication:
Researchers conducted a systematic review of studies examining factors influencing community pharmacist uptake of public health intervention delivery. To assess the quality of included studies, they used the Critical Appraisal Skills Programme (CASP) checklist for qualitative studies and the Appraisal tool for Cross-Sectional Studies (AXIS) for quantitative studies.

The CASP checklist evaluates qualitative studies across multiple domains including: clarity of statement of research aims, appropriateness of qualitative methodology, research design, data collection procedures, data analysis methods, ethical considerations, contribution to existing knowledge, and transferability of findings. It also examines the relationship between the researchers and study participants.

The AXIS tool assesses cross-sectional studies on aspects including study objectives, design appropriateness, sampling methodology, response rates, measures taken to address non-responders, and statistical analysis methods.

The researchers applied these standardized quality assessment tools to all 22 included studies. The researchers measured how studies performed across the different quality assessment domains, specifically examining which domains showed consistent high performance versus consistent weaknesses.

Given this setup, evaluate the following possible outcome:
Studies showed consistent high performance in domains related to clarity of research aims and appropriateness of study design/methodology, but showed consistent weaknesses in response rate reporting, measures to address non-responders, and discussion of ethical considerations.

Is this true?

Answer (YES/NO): NO